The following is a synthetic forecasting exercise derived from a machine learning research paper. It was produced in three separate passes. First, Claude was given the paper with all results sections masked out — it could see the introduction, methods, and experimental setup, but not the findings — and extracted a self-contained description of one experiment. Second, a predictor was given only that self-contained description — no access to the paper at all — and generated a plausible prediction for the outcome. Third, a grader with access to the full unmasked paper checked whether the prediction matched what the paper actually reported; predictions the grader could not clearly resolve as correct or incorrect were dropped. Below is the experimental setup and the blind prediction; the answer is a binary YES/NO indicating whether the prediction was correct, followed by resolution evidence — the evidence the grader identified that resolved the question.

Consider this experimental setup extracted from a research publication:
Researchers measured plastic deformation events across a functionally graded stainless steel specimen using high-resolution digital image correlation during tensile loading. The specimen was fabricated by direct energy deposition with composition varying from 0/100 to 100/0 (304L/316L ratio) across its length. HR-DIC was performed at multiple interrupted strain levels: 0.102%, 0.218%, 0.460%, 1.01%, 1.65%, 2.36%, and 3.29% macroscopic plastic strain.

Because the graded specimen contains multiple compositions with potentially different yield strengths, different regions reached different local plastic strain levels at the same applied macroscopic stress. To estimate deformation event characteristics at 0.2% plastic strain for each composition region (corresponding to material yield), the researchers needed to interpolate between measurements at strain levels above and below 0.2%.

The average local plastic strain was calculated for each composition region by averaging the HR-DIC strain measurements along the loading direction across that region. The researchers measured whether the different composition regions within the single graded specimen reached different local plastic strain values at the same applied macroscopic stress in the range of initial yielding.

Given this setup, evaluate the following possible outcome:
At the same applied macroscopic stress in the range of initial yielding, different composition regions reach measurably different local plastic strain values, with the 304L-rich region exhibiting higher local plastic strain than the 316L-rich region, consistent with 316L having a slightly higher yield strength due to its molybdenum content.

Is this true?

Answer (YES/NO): NO